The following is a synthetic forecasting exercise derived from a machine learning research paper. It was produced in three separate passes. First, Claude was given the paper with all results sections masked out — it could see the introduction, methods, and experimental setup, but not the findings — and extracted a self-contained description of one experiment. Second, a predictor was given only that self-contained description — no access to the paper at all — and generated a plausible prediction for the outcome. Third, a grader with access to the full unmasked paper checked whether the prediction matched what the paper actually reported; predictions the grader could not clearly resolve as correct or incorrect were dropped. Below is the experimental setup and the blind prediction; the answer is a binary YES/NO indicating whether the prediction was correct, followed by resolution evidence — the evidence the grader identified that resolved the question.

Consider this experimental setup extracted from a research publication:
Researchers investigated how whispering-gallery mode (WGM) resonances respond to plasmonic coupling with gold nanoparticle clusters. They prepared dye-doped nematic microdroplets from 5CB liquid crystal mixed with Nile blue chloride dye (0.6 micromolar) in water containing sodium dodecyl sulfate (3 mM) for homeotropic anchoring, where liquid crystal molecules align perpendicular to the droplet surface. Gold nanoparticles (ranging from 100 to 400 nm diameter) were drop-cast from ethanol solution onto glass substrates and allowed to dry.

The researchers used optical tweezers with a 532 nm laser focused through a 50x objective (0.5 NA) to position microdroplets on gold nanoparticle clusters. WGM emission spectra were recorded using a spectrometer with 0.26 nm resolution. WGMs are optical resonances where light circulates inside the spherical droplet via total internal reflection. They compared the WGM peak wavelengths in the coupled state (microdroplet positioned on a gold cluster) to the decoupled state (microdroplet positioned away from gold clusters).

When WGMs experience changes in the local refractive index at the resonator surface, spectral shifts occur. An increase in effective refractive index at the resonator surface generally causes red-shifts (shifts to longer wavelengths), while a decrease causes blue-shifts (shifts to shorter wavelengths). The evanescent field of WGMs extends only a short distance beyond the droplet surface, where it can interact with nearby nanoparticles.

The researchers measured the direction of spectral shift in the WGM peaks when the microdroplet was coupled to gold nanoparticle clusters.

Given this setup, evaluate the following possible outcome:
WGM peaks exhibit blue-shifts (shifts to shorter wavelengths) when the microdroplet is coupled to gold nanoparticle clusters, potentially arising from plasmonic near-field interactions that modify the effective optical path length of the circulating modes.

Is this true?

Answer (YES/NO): NO